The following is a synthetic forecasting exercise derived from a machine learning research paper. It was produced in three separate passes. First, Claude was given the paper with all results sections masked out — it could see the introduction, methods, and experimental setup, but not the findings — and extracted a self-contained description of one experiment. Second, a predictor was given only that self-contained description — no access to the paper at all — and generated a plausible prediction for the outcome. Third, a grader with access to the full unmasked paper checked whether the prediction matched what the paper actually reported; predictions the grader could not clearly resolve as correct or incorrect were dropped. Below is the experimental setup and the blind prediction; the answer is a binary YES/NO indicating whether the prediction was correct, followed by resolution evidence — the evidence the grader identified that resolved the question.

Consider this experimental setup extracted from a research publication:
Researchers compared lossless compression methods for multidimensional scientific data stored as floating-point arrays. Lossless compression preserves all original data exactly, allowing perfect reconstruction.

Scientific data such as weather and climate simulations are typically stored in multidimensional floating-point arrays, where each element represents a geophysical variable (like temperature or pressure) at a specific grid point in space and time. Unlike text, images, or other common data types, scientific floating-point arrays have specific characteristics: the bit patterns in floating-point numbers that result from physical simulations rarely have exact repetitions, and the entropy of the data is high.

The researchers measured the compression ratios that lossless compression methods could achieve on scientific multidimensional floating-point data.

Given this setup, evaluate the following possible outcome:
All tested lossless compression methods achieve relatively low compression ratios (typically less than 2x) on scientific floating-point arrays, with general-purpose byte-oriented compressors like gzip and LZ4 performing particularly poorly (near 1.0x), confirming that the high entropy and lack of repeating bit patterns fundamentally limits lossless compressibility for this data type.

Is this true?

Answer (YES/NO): NO